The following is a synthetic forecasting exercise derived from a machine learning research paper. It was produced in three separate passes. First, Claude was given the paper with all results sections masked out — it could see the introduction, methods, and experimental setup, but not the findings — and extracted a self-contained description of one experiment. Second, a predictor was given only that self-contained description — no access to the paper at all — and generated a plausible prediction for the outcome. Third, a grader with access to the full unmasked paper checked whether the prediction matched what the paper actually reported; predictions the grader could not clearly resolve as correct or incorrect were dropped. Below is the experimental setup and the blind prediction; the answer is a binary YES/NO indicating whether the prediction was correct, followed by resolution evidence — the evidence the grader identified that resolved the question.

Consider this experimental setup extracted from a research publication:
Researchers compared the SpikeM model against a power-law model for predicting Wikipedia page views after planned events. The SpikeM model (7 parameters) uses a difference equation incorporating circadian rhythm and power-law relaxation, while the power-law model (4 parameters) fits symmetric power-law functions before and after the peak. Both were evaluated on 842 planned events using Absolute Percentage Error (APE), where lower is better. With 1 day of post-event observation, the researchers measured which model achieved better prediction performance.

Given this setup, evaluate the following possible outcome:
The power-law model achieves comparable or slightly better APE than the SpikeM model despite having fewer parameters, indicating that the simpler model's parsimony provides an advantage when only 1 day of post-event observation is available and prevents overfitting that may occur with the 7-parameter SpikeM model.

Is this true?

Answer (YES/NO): YES